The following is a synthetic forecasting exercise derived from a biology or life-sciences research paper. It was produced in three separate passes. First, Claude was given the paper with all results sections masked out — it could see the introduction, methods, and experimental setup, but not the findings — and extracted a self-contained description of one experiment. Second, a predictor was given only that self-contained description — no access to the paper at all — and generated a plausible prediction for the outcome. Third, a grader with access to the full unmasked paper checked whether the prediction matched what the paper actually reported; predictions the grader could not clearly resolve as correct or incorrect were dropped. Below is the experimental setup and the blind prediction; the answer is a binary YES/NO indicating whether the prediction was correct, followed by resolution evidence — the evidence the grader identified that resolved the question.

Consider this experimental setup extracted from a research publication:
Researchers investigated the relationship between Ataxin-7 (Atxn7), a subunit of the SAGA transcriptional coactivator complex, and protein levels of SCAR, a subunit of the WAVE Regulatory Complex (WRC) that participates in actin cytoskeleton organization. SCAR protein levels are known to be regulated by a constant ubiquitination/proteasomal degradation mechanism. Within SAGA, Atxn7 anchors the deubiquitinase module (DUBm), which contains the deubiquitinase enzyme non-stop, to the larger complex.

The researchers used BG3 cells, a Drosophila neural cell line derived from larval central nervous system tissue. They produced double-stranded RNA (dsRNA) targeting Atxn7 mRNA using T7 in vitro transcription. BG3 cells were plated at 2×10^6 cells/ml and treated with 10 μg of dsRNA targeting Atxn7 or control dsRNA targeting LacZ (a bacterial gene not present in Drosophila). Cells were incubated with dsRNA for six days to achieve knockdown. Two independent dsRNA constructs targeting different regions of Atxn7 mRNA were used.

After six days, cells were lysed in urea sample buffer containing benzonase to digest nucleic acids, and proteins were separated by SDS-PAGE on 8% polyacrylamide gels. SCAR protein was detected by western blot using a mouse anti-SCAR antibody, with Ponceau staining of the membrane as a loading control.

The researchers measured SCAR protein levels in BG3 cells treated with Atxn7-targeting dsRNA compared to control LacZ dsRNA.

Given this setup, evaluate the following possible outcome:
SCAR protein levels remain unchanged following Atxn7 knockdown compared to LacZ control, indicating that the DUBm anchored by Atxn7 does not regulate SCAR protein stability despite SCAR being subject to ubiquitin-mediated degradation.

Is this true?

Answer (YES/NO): NO